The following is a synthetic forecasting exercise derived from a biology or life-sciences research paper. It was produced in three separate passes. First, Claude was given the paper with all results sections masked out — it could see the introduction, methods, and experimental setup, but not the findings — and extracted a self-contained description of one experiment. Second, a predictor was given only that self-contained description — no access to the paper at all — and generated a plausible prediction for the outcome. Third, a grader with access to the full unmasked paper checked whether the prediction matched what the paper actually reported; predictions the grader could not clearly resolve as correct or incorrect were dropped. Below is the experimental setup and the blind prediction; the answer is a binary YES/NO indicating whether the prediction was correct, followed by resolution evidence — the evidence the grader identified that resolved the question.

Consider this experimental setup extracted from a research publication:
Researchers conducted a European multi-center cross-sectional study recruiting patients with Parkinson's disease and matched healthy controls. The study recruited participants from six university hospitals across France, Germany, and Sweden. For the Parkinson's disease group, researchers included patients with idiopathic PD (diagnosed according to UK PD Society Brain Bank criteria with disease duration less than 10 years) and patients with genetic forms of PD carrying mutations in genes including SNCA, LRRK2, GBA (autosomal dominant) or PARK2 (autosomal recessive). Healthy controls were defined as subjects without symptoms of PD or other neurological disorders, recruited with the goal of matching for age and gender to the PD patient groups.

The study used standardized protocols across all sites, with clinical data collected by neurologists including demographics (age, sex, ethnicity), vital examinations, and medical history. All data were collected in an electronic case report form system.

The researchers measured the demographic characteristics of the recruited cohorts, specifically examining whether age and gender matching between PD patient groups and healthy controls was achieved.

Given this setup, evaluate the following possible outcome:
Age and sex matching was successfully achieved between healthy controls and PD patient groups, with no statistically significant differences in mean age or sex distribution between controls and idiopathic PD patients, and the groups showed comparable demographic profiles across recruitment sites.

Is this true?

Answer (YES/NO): NO